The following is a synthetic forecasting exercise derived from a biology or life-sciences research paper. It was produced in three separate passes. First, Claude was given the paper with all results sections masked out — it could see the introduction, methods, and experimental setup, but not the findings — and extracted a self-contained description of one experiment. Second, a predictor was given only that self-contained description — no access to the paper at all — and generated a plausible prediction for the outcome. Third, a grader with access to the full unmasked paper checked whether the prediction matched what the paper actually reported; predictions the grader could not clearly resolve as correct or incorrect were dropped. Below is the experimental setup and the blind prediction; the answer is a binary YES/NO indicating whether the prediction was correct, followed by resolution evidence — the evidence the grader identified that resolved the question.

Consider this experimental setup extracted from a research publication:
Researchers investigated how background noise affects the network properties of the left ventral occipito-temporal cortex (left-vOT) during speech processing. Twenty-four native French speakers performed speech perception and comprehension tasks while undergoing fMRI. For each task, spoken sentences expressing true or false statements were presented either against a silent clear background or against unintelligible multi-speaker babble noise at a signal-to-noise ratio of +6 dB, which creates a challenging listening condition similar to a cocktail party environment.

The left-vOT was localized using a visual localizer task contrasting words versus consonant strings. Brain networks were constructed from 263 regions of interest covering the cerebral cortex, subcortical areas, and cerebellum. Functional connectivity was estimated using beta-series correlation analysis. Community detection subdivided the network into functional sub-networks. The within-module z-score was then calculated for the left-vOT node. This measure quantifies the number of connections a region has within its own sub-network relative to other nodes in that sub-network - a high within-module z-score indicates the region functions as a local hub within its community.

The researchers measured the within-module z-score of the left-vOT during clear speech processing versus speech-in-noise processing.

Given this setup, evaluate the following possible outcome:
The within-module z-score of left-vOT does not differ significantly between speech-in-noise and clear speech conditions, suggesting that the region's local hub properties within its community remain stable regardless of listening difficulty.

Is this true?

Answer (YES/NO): YES